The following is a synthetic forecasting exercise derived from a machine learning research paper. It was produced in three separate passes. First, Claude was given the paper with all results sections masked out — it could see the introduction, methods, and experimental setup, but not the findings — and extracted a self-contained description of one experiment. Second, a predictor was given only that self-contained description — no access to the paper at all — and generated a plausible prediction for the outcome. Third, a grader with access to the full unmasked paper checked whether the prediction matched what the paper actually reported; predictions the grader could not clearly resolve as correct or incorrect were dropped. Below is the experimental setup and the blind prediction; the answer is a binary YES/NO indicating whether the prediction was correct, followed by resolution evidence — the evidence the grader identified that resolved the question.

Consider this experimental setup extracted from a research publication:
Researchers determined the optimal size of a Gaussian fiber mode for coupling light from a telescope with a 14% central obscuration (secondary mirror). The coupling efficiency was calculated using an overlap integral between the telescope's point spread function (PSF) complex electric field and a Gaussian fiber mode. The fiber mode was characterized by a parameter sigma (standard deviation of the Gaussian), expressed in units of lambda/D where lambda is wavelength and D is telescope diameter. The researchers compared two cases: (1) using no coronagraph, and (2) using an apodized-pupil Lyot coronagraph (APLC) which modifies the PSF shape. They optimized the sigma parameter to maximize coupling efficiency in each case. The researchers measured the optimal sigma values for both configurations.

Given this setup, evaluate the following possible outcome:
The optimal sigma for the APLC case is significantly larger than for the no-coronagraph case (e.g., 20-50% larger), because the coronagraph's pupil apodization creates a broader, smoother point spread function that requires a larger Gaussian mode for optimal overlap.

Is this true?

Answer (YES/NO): NO